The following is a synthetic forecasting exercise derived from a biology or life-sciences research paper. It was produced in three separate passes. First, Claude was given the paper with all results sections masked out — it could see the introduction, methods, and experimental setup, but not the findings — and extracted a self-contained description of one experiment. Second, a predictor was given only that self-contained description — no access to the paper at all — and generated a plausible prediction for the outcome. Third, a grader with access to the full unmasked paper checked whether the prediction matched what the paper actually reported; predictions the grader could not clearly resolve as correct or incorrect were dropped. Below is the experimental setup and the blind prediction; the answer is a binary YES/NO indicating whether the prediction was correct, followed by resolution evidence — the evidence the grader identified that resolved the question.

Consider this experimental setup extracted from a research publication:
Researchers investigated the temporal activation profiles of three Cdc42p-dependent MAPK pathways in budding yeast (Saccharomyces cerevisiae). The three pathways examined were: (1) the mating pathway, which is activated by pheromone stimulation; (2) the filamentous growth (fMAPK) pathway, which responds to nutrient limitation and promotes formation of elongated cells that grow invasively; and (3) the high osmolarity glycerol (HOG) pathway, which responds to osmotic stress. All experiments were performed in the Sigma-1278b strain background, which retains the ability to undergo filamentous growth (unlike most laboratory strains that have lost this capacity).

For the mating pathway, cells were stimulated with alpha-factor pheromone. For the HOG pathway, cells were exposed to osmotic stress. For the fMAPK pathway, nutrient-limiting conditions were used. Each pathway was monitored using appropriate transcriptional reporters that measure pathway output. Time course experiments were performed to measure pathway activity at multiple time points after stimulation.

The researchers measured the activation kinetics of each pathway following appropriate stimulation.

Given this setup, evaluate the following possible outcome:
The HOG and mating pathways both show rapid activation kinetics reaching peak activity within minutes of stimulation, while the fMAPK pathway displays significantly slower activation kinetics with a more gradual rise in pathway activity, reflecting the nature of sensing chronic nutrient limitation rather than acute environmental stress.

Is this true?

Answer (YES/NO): NO